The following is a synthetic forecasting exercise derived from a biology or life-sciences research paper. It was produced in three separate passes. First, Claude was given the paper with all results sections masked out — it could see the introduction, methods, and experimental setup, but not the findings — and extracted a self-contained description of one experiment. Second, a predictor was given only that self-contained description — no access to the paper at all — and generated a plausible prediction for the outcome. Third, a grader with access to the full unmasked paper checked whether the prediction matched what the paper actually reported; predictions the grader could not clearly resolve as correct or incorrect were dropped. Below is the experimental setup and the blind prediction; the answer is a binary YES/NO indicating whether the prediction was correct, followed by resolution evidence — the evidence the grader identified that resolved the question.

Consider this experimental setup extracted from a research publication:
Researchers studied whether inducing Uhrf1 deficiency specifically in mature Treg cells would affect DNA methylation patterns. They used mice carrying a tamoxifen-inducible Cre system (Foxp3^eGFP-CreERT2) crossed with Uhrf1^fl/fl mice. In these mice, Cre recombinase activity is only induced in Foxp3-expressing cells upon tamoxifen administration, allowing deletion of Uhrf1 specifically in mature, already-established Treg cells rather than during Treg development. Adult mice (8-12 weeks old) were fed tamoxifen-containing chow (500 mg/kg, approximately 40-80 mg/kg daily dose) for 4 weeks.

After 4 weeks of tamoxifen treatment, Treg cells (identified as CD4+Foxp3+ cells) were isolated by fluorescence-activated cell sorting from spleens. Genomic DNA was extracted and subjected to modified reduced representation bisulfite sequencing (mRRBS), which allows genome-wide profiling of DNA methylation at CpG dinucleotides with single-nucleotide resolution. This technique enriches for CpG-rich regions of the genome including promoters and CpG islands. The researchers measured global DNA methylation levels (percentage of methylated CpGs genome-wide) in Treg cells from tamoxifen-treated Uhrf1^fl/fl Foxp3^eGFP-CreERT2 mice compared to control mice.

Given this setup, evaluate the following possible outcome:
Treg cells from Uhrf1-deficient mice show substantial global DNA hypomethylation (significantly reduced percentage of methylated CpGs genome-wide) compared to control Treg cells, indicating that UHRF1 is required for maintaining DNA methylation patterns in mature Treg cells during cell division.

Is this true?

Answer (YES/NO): YES